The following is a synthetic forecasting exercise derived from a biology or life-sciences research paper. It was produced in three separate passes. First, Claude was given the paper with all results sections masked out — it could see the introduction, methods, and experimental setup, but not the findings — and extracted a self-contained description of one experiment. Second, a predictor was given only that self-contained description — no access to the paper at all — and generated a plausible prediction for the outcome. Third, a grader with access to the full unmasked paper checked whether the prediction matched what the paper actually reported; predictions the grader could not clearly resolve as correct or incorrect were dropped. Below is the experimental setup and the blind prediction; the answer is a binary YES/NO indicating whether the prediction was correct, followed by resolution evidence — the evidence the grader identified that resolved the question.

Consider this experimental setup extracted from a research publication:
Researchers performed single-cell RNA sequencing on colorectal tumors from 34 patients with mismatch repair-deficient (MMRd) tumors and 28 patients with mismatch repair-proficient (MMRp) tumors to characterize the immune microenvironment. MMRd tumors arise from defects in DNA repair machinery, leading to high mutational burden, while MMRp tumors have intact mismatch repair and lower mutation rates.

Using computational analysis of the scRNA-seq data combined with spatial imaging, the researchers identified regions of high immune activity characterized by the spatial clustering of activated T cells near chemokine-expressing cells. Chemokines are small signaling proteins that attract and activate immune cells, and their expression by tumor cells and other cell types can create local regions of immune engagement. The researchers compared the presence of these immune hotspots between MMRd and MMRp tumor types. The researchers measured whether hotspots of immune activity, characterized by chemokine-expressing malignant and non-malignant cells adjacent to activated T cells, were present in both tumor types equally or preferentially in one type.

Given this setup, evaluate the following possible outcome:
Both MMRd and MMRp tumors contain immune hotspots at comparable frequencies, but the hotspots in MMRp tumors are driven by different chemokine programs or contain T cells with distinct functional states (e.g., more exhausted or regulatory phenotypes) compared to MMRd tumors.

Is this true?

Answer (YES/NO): NO